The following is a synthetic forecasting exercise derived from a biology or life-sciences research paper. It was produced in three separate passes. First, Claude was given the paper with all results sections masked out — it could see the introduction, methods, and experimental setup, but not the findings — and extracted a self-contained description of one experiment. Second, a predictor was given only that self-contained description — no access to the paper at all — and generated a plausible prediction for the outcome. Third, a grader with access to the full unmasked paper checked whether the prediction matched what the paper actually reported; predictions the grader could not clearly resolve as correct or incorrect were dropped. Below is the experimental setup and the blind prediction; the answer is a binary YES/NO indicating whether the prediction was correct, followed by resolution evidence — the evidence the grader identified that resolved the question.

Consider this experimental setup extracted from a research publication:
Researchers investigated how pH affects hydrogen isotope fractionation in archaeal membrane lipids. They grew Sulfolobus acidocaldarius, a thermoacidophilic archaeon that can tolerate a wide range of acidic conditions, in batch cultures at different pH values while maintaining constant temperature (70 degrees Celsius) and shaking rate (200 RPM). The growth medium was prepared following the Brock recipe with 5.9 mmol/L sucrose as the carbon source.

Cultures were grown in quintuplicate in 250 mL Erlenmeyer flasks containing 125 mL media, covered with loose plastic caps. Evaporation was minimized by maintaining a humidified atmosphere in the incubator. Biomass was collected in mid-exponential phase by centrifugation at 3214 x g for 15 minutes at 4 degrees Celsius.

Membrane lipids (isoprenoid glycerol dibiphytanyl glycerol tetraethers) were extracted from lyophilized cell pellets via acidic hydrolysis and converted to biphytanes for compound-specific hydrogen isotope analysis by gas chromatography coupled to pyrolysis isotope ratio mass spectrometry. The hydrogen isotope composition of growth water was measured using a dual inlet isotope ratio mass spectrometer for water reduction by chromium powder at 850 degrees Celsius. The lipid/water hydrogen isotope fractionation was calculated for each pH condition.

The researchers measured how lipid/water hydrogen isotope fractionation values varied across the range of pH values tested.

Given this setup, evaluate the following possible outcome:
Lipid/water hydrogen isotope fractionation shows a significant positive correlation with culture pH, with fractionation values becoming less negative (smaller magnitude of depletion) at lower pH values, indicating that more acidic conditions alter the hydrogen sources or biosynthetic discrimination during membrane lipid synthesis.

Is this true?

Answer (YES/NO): NO